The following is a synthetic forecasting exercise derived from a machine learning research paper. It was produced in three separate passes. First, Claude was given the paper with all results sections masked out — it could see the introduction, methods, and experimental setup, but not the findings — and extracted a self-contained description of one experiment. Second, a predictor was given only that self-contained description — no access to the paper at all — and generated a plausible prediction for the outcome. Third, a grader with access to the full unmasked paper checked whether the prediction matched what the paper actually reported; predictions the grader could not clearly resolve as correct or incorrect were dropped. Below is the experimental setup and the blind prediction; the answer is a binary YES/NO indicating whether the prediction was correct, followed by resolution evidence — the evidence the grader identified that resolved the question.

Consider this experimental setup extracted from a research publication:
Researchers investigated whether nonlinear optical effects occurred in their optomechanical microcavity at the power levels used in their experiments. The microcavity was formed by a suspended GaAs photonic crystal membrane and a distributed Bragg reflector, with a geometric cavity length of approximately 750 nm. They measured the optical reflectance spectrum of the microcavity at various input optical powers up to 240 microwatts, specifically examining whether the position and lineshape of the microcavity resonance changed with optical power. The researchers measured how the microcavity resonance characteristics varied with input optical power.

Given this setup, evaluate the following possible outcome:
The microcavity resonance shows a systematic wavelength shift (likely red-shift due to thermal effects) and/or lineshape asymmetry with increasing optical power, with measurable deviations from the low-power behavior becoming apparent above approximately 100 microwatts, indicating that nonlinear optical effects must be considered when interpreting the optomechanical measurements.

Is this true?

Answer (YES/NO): NO